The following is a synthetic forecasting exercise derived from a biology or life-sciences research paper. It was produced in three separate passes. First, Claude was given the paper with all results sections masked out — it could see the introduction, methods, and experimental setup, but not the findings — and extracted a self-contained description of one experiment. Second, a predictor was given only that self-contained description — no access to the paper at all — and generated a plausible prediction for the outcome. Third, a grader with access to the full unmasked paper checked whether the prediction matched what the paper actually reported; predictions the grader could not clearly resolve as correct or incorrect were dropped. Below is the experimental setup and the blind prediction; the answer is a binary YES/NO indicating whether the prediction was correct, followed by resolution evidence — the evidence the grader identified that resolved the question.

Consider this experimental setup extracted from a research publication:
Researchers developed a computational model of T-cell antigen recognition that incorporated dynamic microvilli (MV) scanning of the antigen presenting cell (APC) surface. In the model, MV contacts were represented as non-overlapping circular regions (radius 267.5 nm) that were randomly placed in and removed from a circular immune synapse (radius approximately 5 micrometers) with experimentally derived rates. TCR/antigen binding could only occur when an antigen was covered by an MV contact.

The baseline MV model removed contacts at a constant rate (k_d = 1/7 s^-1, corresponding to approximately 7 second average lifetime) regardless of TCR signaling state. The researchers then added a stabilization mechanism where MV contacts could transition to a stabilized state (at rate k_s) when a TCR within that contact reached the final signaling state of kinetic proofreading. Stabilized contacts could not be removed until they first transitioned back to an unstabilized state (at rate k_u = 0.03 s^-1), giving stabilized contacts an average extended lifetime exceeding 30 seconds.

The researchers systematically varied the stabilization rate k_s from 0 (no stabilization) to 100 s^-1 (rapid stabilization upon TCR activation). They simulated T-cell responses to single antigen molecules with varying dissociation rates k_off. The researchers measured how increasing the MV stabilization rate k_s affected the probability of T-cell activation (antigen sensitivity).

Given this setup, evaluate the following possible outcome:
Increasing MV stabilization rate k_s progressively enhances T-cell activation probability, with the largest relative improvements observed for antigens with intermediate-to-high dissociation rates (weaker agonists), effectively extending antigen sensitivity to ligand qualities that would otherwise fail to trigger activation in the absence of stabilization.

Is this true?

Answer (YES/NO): NO